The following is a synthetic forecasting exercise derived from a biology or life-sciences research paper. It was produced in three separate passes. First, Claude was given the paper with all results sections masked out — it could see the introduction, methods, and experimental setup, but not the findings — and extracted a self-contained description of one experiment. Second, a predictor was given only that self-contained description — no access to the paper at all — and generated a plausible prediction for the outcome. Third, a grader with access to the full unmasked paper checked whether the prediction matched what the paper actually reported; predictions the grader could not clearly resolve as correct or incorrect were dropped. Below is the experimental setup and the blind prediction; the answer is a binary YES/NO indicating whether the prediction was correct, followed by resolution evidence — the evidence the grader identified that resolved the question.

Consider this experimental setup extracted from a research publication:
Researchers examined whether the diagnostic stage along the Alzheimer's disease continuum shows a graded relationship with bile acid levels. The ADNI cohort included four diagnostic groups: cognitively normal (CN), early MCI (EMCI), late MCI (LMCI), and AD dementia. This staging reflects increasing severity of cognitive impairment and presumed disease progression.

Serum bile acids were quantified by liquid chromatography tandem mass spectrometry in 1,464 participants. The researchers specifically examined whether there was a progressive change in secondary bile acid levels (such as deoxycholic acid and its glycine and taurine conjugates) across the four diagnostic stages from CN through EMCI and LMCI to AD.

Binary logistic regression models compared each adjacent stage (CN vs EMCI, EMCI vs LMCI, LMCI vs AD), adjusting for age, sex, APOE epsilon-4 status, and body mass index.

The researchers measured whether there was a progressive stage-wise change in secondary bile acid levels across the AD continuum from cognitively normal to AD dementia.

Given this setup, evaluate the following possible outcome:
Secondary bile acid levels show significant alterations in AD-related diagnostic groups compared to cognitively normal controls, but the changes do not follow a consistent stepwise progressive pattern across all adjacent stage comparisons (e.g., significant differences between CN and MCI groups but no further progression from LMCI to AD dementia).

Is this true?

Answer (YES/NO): NO